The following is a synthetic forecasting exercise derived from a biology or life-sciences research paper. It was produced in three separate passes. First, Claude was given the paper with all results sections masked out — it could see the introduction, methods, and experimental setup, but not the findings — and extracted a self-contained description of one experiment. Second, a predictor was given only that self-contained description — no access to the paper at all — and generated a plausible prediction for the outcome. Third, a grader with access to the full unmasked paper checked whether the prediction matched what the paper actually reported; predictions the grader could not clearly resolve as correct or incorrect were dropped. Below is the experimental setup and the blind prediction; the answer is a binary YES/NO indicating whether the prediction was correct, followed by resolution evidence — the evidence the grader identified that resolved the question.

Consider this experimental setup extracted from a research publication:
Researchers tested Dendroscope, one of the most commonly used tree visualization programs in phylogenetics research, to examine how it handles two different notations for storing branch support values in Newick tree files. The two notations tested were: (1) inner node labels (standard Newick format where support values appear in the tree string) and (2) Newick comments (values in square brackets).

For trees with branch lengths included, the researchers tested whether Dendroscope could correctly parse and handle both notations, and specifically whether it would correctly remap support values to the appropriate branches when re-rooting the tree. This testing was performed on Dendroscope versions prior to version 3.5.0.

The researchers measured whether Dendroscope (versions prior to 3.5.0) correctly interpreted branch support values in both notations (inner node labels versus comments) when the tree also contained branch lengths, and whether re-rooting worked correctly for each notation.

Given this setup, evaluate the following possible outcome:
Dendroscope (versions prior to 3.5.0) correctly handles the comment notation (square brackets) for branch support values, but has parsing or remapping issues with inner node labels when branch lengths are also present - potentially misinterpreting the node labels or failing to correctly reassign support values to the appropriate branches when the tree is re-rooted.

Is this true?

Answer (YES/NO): YES